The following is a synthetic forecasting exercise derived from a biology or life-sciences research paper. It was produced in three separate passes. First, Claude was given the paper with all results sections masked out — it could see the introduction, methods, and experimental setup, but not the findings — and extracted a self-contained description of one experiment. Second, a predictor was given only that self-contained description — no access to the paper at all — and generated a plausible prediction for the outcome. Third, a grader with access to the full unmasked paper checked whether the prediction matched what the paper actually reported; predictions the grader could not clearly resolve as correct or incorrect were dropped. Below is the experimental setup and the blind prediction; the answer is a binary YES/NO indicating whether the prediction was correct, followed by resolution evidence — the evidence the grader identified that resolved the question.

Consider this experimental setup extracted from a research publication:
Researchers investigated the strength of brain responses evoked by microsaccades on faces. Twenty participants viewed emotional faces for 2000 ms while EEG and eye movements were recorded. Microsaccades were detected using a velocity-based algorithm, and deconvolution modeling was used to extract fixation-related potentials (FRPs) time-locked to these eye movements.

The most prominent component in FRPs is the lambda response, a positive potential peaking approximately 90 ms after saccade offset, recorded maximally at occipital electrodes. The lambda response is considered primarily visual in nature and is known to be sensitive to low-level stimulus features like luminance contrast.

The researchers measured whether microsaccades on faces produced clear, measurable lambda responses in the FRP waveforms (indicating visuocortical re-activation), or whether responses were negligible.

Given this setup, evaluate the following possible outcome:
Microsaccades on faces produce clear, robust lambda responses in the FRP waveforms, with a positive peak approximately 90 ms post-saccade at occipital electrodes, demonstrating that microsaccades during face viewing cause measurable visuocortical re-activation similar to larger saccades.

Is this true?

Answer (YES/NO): YES